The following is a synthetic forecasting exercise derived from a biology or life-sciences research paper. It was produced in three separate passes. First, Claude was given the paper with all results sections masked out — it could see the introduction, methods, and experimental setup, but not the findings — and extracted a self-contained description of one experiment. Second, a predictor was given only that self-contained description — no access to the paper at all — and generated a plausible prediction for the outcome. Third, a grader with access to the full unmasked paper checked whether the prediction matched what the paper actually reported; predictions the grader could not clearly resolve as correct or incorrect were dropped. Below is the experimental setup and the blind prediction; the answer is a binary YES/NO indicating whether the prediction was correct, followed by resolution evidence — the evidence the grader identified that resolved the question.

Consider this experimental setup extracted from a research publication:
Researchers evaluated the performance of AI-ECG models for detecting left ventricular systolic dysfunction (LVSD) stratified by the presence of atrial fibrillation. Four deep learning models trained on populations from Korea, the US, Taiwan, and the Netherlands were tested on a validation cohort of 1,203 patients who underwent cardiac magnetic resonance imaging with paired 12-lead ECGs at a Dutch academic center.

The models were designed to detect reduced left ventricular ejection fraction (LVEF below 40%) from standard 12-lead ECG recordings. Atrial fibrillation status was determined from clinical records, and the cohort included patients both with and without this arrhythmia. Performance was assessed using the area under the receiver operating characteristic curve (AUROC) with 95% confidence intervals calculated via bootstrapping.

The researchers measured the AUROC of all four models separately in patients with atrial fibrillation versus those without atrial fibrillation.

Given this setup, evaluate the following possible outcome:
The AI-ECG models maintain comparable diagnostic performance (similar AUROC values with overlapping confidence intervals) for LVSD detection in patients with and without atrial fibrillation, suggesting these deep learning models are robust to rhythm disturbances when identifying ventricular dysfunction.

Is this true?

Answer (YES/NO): NO